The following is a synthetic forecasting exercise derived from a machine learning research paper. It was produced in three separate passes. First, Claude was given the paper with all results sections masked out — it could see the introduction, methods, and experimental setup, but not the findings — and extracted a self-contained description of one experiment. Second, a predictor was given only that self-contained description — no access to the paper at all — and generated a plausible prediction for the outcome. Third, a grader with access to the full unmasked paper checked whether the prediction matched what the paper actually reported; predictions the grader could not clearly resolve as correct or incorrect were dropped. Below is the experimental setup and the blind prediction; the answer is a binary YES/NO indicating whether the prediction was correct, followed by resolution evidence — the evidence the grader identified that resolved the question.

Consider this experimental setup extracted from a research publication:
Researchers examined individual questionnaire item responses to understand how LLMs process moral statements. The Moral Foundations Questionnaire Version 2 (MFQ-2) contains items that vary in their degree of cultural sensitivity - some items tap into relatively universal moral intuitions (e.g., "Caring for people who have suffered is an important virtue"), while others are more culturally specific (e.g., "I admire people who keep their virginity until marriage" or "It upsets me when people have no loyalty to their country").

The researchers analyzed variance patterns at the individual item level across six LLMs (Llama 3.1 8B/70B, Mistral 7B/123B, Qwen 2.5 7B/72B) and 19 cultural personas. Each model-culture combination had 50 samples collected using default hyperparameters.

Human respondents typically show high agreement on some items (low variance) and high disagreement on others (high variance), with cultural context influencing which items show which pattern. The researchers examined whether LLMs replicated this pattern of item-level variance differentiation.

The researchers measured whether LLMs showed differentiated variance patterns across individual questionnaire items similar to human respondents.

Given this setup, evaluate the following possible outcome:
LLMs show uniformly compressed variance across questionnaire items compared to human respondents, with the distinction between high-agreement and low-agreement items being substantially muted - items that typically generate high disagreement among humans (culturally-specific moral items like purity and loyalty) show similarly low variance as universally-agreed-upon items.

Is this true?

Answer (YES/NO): NO